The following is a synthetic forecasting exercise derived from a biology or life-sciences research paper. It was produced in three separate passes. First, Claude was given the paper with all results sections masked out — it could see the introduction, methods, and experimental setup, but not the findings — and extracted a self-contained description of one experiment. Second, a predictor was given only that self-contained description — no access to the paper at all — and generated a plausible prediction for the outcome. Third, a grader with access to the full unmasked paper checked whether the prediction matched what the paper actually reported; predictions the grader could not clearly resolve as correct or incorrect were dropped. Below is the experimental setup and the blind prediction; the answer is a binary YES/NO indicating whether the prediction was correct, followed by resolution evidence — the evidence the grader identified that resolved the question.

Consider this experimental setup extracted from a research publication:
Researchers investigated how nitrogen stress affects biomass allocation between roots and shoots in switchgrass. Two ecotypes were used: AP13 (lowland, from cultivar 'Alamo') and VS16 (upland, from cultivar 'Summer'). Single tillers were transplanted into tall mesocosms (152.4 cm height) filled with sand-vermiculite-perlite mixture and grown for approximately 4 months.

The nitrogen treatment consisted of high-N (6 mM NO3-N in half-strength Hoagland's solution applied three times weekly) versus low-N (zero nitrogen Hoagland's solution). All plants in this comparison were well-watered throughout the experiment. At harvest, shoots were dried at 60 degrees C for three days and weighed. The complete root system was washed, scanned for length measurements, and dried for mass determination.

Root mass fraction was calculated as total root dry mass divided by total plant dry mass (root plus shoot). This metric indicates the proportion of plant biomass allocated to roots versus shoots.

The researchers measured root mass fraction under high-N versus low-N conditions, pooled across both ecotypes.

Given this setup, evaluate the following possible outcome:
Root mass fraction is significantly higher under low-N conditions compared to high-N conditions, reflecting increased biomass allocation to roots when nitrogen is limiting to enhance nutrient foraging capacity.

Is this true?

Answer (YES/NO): NO